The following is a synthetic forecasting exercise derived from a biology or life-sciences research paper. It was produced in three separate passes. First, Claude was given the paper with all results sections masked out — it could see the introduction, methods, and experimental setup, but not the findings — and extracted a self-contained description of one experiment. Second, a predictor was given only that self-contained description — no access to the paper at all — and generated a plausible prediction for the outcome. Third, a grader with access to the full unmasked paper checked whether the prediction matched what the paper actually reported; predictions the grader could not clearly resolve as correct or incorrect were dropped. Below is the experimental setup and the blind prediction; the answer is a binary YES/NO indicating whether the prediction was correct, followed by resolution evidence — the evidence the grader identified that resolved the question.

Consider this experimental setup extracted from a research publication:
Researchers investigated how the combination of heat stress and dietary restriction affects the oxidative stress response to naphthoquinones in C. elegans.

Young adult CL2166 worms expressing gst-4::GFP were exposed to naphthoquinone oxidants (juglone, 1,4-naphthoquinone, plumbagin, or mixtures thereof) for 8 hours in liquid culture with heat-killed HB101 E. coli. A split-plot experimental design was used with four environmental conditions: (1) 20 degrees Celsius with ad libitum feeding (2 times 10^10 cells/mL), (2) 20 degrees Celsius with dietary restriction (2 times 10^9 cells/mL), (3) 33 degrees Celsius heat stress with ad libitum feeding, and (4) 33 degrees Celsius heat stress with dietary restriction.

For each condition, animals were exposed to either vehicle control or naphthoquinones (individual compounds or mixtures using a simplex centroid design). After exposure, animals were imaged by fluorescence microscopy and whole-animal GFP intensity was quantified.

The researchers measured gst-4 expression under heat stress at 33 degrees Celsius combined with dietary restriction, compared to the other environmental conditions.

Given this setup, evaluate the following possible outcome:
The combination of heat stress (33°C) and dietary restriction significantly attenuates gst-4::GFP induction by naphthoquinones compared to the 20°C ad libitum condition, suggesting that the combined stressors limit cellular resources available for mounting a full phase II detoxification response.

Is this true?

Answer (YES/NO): YES